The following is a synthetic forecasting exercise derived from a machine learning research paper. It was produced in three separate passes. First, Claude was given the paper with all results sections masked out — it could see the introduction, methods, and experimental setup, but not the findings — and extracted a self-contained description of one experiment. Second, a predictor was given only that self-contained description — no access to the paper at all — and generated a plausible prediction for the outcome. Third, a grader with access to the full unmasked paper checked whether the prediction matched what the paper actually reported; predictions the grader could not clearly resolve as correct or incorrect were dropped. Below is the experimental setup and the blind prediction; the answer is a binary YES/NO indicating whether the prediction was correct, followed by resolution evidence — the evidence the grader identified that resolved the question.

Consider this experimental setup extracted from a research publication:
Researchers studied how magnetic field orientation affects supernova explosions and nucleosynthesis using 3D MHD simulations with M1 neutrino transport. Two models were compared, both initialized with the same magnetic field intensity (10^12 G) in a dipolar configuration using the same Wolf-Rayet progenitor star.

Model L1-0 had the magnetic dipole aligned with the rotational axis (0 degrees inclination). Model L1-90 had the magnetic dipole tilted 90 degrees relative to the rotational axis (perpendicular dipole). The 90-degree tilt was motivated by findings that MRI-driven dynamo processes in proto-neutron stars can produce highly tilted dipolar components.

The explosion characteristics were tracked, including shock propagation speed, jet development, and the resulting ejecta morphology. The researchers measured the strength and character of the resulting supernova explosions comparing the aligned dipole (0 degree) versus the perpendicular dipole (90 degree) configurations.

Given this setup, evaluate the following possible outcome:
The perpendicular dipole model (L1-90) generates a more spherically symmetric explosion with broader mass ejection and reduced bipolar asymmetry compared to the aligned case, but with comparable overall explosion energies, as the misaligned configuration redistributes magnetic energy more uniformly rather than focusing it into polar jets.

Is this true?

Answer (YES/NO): NO